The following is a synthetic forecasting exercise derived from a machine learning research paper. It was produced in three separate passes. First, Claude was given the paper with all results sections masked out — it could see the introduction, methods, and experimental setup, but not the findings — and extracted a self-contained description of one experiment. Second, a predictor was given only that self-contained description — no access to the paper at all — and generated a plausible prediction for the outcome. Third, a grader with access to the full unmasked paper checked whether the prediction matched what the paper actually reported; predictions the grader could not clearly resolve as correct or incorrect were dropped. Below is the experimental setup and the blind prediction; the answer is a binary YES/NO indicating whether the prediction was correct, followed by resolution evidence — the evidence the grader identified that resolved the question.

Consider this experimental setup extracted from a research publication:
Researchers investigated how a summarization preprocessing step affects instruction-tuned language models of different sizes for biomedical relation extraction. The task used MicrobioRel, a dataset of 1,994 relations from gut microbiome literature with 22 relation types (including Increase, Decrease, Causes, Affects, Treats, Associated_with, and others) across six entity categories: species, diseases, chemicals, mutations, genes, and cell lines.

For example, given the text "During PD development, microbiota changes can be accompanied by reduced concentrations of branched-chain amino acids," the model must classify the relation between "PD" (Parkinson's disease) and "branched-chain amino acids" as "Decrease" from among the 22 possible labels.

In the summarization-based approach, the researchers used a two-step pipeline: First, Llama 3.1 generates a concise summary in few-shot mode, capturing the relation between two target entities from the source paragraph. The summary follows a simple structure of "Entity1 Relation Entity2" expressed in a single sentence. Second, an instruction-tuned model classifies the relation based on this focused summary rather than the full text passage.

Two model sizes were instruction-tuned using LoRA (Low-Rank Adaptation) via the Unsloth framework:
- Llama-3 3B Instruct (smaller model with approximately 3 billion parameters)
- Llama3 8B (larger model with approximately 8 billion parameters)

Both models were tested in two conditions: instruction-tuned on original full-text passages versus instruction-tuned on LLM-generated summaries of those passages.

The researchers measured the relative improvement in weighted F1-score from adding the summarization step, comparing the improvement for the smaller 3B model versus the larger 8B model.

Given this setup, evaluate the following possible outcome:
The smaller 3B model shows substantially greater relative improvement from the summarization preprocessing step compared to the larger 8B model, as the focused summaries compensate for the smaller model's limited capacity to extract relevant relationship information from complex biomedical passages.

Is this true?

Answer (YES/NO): YES